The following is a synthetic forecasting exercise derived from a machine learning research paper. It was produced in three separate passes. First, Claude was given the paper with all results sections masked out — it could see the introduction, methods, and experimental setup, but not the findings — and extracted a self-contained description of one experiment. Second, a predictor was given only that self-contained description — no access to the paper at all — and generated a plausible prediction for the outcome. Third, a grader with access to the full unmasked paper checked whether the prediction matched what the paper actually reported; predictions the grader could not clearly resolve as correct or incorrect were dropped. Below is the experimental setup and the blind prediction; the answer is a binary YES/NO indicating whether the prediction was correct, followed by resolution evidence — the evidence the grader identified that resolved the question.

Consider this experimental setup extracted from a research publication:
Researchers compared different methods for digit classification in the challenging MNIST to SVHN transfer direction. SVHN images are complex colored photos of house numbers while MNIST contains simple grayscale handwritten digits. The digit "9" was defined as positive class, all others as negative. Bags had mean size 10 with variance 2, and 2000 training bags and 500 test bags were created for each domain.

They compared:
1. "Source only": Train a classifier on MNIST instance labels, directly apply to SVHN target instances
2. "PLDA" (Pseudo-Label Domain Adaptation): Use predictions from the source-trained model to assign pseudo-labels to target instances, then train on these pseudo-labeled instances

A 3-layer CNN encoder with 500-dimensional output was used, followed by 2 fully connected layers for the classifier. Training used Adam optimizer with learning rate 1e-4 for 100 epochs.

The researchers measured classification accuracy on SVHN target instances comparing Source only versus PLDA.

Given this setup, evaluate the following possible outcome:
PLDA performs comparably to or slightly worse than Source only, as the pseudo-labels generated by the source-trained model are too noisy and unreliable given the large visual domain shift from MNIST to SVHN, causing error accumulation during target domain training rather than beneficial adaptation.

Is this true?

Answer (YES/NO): NO